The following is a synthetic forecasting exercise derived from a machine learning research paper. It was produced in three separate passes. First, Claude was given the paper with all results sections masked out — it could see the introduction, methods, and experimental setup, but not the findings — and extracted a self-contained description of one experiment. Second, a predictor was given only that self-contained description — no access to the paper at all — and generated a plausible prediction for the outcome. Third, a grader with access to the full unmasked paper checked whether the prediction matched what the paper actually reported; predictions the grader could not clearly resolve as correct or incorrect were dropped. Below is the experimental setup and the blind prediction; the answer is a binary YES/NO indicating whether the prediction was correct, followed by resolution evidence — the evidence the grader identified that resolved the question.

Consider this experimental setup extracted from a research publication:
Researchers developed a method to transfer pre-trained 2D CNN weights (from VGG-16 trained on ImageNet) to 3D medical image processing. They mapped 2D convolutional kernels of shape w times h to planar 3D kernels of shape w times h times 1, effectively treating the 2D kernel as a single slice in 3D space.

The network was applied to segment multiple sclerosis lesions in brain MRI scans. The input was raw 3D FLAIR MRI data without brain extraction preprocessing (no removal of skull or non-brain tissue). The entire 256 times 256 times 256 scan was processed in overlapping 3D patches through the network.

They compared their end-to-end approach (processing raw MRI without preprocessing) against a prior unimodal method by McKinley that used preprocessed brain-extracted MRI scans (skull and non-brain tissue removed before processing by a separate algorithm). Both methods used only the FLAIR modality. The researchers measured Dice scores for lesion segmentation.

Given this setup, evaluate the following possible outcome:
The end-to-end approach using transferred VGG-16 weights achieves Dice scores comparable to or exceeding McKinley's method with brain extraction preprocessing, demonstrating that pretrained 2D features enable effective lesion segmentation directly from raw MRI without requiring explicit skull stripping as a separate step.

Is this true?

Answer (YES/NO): YES